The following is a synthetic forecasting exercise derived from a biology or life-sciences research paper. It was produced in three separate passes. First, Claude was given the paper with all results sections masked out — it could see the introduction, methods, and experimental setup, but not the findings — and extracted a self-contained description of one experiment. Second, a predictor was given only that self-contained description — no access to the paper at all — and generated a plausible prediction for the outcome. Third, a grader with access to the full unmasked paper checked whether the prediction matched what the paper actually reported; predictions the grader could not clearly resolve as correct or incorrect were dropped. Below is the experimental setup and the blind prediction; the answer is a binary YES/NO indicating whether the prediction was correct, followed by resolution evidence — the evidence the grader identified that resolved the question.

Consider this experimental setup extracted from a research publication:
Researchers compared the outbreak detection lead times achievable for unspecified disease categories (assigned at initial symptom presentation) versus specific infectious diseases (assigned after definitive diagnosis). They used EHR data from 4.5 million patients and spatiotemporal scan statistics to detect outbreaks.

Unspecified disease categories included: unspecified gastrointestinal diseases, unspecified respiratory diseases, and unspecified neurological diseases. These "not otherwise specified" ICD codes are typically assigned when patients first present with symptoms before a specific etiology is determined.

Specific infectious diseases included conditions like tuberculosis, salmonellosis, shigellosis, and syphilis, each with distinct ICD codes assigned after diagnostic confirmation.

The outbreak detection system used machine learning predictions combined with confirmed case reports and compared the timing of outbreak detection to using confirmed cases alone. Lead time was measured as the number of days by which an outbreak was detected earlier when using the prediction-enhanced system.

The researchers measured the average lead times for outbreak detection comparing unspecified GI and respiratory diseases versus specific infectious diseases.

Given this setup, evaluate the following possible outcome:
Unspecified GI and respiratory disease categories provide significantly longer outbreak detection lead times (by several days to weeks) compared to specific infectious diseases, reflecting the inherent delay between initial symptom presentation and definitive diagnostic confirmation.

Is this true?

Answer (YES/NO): NO